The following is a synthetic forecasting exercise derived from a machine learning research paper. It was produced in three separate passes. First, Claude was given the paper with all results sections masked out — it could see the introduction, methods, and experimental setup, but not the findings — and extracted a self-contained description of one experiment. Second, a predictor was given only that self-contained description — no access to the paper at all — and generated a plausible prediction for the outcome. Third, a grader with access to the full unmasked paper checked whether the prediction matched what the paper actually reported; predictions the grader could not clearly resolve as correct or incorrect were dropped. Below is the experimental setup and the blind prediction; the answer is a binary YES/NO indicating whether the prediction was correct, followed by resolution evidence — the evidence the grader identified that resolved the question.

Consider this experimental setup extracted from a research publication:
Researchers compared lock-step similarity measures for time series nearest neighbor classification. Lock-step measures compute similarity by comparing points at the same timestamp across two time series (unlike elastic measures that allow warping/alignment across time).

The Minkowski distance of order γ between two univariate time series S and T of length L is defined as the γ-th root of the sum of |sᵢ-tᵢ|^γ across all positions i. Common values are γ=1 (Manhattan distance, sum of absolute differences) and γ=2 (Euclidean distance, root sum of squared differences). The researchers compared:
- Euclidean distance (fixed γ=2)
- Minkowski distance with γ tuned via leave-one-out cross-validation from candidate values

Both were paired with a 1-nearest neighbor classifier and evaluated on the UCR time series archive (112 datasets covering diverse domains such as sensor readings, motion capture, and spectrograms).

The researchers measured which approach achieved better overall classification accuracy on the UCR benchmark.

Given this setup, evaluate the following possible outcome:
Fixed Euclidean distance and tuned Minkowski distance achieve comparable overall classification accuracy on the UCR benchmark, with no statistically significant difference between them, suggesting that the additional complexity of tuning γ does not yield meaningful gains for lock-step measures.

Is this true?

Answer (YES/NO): NO